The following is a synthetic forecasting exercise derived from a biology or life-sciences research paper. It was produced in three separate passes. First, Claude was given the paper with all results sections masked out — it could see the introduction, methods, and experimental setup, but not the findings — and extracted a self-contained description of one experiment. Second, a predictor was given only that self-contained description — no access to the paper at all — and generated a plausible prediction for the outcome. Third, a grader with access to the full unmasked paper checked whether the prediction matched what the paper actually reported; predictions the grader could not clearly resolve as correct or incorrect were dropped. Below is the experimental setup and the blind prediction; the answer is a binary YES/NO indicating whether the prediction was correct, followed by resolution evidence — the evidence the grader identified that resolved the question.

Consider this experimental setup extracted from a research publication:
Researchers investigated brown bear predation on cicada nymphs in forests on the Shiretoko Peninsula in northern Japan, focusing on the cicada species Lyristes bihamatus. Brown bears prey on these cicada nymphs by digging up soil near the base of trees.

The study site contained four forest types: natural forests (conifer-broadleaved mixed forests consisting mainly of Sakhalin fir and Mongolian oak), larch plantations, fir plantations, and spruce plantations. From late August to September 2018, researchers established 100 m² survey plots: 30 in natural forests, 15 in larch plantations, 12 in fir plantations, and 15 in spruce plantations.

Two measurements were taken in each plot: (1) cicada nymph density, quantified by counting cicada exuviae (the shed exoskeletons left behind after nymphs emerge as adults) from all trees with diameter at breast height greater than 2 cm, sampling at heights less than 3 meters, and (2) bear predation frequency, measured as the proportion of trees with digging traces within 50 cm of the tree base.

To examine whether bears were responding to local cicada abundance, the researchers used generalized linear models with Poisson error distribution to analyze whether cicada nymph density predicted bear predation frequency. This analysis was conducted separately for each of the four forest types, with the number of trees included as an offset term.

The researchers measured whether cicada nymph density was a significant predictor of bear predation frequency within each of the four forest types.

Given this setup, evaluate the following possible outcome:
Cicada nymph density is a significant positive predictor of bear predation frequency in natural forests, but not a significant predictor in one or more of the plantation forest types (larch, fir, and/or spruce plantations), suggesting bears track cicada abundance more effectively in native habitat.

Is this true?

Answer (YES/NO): NO